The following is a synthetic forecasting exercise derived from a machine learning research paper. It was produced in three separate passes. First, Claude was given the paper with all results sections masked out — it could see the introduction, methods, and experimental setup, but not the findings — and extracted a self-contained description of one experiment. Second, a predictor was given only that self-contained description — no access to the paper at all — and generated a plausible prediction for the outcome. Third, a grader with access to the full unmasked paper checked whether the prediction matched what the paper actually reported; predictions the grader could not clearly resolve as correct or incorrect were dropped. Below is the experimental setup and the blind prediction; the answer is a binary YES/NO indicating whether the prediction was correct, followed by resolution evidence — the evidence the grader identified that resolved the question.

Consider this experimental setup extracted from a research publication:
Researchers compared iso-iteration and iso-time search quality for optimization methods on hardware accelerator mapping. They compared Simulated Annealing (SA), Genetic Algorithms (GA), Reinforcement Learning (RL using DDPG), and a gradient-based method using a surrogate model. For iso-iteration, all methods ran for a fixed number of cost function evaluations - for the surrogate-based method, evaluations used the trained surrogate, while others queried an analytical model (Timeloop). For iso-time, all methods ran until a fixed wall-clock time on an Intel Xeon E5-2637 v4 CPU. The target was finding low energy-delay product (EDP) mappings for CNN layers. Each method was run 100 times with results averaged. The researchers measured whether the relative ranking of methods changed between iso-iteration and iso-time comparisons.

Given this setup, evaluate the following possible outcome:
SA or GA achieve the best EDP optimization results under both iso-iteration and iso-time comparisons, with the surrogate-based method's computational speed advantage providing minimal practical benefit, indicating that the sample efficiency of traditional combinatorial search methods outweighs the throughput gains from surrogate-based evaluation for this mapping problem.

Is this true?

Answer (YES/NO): NO